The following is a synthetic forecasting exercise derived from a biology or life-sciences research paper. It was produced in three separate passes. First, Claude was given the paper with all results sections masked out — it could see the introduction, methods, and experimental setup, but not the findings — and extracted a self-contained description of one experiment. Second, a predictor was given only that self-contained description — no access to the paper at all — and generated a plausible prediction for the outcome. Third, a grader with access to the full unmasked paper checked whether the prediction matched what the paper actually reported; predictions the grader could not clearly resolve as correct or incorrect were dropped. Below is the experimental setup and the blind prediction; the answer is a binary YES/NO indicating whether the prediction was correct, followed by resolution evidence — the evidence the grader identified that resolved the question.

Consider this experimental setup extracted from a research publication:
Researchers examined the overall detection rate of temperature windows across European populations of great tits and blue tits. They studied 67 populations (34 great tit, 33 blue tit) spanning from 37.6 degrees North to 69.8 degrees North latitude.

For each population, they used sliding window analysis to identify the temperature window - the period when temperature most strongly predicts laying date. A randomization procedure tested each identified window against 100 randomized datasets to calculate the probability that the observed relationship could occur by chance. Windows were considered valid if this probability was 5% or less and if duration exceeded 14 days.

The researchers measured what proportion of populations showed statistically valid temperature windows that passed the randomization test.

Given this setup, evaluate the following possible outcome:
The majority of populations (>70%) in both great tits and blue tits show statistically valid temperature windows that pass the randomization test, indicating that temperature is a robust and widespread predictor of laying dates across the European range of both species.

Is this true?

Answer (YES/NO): NO